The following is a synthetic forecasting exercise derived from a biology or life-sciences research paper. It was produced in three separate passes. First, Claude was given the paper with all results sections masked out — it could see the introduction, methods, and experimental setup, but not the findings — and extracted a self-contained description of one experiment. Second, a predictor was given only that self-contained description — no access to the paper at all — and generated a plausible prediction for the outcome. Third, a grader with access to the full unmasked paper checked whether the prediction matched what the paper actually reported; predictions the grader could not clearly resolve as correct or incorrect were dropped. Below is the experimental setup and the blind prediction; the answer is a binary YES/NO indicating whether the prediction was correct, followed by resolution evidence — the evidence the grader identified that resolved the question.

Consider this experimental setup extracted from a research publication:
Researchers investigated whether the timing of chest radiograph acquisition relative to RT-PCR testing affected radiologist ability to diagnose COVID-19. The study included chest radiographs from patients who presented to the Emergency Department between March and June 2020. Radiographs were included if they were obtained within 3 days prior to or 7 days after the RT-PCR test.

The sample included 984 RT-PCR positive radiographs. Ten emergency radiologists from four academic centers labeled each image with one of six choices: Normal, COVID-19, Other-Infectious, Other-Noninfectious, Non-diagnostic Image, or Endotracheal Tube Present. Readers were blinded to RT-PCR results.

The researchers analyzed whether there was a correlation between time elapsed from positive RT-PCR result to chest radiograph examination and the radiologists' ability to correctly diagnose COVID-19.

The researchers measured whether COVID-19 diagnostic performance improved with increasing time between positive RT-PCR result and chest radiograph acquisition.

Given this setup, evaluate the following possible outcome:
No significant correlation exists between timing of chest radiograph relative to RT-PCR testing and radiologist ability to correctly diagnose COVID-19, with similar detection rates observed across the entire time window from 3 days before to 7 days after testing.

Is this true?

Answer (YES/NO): YES